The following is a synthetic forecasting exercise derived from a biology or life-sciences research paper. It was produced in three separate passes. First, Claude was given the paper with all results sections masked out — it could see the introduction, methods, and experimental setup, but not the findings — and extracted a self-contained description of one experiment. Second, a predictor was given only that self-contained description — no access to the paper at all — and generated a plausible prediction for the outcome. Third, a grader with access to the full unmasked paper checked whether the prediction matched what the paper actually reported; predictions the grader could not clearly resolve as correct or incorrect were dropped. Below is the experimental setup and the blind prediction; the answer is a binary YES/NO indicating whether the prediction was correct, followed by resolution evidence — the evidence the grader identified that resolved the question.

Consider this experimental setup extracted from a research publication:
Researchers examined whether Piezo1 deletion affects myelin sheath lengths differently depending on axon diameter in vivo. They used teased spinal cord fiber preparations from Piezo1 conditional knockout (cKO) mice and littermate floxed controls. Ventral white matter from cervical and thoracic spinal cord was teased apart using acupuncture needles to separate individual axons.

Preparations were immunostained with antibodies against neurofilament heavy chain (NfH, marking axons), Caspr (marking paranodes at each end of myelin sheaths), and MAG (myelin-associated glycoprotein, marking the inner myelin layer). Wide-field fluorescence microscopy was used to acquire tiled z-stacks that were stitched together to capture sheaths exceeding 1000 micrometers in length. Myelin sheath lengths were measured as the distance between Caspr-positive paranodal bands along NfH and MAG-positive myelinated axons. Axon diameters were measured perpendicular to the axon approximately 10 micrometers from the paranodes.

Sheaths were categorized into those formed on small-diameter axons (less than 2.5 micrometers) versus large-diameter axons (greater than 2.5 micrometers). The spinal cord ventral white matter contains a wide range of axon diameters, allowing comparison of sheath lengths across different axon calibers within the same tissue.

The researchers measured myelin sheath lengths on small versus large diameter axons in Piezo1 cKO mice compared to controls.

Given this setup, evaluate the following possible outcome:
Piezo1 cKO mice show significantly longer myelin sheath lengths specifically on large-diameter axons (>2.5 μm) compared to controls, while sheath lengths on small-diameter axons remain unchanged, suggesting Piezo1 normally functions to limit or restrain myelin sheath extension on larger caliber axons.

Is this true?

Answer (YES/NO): NO